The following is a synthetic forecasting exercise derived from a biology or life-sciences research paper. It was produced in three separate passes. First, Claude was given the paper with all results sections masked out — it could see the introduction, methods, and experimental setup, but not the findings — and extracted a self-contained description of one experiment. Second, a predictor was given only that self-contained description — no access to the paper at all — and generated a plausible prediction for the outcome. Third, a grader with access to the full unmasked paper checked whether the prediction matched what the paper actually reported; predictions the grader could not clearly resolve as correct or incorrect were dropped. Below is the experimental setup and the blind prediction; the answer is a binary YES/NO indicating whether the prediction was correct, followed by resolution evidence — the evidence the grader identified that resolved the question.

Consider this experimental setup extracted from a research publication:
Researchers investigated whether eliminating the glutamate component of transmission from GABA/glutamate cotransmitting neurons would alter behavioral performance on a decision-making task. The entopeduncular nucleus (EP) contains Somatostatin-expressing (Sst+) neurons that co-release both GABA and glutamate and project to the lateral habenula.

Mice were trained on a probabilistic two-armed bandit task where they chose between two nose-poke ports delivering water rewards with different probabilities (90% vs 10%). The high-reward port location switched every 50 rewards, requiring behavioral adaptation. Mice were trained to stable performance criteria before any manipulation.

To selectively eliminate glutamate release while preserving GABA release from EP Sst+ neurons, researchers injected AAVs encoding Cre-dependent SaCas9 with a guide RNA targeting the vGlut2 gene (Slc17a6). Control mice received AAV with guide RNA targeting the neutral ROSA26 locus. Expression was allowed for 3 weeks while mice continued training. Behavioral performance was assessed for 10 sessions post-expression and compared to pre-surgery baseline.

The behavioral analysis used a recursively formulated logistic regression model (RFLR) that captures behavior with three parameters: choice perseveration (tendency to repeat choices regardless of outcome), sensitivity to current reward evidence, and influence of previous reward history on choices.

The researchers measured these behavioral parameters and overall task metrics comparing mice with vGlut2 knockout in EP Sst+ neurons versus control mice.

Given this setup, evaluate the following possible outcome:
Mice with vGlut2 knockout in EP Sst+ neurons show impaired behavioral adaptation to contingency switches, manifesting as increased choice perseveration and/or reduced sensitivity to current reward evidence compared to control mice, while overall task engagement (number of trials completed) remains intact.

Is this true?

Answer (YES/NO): NO